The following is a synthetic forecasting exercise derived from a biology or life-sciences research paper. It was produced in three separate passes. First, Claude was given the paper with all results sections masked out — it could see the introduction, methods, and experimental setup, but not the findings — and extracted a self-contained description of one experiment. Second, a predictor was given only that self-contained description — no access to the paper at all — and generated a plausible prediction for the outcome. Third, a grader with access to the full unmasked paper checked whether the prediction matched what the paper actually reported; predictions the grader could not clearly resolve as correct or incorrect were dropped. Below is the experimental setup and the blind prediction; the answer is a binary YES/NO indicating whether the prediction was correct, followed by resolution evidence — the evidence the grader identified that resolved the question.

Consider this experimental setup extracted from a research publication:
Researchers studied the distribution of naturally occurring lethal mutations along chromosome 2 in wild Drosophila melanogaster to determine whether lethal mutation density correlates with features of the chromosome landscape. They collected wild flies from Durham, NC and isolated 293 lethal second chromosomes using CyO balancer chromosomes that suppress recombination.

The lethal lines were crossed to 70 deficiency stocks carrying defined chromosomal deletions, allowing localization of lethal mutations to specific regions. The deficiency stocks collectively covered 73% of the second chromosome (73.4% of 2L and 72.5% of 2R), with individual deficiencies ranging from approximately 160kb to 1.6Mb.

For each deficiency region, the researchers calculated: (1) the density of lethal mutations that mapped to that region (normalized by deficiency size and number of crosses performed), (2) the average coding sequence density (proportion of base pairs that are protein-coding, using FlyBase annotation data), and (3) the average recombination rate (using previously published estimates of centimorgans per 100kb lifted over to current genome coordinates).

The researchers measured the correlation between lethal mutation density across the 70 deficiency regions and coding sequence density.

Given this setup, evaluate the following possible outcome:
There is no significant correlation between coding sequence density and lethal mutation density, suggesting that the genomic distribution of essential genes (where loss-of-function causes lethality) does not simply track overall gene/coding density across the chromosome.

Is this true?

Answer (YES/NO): YES